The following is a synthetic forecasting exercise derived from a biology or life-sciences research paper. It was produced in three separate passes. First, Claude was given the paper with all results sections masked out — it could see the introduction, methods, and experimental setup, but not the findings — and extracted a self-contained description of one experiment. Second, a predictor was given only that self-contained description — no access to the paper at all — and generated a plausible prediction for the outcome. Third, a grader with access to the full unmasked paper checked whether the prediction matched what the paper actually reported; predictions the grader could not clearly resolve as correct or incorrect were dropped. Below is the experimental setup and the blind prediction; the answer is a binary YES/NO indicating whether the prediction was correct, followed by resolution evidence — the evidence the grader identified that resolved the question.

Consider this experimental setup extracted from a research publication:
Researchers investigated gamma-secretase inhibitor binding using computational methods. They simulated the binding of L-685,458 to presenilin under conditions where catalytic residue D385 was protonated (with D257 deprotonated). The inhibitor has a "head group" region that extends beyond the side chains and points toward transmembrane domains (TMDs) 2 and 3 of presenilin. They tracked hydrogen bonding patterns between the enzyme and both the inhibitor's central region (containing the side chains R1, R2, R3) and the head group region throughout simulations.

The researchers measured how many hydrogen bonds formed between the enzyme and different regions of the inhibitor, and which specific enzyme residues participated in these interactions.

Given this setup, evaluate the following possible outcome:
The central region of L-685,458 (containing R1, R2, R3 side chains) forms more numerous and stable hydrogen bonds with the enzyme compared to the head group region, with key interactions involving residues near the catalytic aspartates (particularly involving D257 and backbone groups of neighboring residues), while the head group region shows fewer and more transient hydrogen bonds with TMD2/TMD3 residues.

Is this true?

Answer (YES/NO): YES